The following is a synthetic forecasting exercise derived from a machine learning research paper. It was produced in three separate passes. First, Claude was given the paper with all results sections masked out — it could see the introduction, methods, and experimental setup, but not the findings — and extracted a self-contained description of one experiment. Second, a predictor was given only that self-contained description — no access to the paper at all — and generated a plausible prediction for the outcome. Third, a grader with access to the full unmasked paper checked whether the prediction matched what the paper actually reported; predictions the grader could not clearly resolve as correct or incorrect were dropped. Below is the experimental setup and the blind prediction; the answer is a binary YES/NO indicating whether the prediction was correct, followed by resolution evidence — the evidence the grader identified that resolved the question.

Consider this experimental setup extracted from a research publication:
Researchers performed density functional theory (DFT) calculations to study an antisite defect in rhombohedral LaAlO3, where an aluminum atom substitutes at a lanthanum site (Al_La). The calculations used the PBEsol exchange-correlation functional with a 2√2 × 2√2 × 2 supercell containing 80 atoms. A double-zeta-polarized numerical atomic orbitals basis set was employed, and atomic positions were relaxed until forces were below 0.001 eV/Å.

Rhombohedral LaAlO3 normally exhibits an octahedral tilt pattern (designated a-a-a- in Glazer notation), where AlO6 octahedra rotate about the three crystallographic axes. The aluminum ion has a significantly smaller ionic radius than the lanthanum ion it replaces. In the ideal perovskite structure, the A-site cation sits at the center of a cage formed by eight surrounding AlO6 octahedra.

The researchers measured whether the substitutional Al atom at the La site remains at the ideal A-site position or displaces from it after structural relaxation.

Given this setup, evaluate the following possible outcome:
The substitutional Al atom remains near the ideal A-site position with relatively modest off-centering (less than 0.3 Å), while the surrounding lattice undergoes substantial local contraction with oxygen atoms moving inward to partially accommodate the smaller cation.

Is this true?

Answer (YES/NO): NO